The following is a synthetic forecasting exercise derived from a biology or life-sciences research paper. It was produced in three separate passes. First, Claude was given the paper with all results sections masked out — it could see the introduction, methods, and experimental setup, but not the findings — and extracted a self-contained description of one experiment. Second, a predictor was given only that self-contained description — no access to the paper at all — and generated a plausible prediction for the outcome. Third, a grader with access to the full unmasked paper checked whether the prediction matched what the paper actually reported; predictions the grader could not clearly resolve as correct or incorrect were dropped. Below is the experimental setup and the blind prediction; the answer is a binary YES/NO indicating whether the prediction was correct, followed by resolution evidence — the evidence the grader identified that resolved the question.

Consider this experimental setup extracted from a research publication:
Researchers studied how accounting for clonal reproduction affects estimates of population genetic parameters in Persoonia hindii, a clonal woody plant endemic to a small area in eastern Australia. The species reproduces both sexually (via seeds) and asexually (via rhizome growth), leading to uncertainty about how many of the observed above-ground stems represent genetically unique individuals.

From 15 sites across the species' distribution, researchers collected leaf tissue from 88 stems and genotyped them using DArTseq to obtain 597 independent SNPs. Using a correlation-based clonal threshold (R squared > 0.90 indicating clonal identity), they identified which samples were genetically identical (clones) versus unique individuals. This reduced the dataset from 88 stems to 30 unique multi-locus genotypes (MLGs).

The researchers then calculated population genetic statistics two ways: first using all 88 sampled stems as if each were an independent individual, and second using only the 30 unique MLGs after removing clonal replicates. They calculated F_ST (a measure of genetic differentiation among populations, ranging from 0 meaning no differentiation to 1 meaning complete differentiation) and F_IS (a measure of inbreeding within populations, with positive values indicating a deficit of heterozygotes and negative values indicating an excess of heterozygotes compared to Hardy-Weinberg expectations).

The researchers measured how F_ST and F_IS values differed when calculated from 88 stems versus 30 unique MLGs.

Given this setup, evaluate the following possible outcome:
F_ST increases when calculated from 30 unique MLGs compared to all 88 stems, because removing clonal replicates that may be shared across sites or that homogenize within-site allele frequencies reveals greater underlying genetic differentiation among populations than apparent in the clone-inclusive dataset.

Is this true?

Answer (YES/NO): NO